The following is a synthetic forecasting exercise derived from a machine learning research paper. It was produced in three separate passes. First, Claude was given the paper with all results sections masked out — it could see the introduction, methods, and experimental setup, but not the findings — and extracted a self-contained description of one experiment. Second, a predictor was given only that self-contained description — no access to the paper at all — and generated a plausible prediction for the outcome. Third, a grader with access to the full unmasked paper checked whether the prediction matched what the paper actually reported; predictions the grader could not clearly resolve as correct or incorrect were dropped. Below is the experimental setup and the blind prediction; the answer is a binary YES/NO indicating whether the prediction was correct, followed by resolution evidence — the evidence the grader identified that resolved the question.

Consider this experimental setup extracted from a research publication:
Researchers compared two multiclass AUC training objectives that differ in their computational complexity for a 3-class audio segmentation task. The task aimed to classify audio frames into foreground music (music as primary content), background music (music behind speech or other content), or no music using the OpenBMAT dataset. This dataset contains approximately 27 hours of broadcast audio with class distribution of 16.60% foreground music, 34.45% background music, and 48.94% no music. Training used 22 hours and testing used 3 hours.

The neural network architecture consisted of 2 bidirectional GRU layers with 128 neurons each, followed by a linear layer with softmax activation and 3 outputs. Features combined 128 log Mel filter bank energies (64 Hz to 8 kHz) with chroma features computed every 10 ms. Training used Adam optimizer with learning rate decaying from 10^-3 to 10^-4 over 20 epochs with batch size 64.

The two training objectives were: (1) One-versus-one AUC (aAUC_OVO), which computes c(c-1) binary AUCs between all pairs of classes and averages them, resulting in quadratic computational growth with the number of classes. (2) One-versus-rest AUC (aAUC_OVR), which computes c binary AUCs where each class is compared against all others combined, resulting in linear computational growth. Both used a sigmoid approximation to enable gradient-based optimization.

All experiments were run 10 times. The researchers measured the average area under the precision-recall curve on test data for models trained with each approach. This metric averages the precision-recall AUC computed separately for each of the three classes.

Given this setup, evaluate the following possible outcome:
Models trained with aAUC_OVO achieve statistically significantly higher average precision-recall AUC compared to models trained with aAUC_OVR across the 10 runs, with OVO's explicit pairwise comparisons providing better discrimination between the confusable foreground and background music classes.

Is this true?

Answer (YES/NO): NO